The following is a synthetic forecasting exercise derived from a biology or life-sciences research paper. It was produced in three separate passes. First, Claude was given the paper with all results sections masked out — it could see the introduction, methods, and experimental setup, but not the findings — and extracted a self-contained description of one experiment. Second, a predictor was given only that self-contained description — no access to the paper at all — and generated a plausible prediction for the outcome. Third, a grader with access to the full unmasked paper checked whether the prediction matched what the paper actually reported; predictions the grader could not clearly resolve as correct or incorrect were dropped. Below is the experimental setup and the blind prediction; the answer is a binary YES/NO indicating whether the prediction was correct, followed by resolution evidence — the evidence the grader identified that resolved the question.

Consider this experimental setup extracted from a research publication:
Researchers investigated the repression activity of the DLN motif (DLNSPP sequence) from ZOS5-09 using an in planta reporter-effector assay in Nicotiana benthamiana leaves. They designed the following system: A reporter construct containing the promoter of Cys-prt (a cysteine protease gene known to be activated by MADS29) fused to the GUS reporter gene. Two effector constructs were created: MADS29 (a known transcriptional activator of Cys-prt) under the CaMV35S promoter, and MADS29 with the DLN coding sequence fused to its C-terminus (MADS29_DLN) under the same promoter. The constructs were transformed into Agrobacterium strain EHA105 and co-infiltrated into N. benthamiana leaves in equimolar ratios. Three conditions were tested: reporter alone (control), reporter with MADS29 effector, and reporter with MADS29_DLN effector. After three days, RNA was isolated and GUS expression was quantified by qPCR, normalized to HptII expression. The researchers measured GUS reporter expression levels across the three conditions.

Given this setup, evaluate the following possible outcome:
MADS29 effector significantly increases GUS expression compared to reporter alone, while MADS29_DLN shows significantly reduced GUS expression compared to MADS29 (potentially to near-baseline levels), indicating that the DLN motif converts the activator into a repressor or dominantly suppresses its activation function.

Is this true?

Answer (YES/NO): YES